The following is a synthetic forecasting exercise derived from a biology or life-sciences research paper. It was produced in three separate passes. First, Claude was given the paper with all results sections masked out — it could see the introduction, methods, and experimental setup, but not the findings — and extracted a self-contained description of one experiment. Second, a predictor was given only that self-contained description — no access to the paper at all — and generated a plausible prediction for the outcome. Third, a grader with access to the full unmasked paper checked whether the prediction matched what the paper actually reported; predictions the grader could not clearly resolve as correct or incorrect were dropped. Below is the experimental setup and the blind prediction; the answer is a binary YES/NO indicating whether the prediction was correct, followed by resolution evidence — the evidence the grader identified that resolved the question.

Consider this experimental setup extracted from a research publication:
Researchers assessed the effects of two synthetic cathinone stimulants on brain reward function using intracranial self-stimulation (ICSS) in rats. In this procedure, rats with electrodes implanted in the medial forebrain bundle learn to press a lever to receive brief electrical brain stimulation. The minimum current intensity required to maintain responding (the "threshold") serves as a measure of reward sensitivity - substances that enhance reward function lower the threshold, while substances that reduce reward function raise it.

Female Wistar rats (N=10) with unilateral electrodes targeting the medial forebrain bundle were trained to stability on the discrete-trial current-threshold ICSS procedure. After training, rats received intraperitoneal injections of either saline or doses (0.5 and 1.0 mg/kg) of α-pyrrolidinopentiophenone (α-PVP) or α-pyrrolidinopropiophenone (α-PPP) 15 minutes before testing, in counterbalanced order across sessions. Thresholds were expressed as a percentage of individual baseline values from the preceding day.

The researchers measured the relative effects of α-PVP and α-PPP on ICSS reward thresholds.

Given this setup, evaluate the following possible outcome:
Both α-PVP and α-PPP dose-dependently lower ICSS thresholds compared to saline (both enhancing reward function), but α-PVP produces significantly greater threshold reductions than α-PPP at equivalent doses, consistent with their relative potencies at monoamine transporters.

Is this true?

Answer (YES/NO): NO